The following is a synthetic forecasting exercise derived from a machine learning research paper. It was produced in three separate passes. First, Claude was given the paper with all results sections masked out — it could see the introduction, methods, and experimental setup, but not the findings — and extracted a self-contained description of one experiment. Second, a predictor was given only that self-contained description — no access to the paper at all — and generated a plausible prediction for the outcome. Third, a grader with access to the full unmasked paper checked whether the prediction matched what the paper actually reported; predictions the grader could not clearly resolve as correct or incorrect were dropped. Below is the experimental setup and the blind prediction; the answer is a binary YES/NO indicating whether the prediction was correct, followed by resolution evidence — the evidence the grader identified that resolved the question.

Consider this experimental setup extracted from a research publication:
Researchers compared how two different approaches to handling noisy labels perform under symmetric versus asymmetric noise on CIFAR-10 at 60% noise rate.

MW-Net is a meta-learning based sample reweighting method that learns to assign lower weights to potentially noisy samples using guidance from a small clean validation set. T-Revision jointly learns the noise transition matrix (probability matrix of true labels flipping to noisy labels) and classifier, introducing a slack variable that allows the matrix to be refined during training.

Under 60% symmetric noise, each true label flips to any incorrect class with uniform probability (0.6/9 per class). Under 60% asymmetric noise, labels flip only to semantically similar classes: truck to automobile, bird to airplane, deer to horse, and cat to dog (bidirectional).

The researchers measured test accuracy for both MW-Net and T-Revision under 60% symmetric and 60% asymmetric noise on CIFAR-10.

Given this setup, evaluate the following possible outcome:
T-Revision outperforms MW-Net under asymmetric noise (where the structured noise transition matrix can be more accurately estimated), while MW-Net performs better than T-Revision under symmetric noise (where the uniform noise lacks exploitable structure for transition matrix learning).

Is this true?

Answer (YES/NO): NO